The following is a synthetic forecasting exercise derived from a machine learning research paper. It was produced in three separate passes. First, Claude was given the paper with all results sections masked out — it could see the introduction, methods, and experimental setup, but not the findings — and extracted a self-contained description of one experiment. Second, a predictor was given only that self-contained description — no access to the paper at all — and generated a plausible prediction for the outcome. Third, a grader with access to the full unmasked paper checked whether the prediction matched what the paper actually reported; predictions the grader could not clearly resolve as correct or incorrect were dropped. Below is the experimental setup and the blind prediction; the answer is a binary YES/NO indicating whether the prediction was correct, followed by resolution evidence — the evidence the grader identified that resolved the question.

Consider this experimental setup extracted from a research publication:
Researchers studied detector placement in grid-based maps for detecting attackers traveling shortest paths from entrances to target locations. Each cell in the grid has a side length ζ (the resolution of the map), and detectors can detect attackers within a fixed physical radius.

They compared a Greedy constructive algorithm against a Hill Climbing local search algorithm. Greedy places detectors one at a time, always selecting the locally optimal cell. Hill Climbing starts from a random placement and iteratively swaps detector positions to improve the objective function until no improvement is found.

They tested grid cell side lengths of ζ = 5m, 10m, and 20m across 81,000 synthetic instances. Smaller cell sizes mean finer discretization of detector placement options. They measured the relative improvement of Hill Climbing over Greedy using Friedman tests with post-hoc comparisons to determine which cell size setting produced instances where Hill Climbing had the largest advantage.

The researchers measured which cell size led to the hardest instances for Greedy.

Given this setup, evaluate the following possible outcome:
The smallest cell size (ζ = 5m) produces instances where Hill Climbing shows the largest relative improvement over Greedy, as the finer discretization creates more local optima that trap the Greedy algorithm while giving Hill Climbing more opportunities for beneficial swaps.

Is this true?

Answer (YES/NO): YES